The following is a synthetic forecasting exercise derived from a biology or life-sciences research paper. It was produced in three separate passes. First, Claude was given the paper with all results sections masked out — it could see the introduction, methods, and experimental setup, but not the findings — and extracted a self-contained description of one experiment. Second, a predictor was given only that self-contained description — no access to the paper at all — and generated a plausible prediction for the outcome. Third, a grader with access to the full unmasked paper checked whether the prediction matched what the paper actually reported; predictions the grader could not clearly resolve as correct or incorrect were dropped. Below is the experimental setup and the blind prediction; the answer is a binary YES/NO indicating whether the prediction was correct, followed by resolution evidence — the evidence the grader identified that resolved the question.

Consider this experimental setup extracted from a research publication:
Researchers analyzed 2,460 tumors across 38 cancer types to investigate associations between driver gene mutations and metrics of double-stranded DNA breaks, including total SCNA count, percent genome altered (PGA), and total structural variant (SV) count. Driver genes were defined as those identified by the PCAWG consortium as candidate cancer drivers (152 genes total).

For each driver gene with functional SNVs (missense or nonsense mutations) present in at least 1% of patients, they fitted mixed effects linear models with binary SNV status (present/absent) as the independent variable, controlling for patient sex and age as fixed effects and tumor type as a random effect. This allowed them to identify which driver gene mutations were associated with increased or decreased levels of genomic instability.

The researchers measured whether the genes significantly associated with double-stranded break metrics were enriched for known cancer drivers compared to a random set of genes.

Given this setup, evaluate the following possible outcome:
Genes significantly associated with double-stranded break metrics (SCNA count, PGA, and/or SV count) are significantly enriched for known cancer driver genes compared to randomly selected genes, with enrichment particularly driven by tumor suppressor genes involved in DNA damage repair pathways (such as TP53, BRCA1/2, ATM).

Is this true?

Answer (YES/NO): NO